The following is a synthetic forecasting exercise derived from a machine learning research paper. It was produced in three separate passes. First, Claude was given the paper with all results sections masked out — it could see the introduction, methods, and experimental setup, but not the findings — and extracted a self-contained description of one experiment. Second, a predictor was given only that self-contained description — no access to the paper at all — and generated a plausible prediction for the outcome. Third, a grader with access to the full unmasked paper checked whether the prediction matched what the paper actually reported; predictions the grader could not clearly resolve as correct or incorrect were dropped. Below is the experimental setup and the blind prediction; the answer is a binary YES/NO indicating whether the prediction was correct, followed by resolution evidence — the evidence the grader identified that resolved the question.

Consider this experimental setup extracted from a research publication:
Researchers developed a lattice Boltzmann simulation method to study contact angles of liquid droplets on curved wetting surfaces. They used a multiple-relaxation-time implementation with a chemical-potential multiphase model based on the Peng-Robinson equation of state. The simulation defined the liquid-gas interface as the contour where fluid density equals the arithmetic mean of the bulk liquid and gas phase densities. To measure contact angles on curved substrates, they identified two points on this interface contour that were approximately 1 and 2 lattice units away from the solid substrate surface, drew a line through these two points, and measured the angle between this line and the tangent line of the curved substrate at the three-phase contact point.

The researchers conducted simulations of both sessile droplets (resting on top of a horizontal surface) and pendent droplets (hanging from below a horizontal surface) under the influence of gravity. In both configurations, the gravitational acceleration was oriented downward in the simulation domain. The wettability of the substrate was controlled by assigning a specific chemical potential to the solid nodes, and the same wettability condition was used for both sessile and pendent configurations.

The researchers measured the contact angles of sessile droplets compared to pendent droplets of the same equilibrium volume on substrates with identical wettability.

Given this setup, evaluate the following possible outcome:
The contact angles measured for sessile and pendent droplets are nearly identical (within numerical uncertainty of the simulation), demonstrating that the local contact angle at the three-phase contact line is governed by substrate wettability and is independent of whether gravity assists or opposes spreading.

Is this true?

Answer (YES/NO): YES